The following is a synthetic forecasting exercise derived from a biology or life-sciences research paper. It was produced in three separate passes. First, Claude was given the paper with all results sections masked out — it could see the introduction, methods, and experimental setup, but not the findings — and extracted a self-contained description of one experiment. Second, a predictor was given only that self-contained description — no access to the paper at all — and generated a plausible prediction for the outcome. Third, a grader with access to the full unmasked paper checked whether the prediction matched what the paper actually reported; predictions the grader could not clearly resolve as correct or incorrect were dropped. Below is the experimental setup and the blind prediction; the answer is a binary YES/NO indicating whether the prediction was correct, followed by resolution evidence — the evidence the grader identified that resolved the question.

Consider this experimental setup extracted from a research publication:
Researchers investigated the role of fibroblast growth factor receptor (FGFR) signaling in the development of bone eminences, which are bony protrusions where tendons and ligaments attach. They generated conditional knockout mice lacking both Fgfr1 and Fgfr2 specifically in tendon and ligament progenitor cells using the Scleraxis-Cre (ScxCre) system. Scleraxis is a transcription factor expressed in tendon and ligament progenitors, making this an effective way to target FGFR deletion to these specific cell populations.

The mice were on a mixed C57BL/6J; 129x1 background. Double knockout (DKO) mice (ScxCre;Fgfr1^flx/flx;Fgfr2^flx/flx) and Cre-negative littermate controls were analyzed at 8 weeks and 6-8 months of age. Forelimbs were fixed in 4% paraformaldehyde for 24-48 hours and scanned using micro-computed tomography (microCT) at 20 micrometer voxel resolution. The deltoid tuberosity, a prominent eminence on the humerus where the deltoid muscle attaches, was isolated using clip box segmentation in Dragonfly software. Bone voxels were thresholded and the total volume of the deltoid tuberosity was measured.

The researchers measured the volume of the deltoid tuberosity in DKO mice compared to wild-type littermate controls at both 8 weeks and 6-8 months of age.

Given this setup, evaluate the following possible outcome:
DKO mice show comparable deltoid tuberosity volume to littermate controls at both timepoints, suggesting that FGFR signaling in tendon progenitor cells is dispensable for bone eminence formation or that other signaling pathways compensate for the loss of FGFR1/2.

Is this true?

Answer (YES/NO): NO